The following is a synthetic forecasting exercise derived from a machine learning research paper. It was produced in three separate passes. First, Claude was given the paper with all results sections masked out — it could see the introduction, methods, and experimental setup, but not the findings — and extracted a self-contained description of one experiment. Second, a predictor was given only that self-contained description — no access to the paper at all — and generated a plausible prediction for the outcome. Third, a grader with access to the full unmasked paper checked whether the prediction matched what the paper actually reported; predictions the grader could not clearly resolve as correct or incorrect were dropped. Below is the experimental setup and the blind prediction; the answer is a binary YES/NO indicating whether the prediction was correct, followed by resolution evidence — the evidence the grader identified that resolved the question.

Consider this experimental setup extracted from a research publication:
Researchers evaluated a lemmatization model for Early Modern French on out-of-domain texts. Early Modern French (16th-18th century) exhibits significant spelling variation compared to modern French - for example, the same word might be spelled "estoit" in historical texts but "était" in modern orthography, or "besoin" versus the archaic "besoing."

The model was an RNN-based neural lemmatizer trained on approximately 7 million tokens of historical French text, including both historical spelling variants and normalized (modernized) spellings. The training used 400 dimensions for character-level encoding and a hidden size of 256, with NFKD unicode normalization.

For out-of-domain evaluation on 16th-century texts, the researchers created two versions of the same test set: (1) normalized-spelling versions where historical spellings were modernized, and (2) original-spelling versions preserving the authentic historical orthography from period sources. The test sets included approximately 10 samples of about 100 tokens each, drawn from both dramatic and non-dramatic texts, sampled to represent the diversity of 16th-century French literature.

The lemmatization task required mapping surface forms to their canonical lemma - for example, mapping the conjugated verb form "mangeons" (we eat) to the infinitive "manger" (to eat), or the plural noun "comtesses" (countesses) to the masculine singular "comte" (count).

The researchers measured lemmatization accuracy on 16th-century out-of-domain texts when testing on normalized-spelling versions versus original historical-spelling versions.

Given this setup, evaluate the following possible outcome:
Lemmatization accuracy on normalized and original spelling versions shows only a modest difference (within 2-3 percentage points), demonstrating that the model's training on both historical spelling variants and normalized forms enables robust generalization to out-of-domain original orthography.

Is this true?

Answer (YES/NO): YES